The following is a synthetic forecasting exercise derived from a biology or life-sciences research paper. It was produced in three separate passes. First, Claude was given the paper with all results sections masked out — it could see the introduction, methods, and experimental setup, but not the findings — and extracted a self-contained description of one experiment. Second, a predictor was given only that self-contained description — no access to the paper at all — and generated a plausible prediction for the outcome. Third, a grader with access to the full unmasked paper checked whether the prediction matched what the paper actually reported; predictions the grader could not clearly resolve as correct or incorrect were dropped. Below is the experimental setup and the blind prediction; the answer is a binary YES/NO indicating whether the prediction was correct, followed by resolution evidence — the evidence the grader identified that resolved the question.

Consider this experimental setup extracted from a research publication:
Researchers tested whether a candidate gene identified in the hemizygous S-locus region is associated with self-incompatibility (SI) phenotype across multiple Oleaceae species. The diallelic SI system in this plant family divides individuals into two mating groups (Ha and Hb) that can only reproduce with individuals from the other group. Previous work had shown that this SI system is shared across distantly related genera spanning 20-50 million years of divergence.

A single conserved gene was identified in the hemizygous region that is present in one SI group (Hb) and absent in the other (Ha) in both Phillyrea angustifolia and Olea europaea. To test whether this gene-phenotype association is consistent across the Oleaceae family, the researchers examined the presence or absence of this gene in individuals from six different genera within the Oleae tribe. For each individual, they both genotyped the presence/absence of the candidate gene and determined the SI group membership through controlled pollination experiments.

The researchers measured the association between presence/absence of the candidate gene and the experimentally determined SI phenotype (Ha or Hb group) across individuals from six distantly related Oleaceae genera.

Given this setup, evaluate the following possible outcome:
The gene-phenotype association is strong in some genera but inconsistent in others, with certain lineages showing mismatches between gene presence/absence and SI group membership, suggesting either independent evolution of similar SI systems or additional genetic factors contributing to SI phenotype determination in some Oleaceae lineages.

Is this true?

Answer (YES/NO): NO